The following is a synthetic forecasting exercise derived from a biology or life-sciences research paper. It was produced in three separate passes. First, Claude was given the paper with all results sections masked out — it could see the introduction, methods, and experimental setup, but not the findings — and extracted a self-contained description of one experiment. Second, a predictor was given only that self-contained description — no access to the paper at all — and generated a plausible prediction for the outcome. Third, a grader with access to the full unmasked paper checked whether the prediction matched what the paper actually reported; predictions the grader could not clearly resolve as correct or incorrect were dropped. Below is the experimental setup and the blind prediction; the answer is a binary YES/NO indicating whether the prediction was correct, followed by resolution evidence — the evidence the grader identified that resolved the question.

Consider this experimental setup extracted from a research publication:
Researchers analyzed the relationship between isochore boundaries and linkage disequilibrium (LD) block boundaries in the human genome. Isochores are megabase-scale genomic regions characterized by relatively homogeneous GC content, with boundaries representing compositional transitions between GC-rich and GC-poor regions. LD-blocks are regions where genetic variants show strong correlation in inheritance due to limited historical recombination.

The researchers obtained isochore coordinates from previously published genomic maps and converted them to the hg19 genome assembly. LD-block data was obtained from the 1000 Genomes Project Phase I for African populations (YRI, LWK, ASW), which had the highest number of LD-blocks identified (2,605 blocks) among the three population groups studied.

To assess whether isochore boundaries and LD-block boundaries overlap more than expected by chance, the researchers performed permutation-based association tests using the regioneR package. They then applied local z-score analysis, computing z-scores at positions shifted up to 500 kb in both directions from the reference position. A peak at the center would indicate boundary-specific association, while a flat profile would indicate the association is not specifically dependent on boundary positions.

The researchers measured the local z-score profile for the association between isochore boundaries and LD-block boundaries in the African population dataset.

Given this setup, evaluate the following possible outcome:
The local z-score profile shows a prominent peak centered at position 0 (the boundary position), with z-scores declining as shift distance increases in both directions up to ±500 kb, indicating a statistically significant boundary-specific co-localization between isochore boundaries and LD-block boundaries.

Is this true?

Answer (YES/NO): YES